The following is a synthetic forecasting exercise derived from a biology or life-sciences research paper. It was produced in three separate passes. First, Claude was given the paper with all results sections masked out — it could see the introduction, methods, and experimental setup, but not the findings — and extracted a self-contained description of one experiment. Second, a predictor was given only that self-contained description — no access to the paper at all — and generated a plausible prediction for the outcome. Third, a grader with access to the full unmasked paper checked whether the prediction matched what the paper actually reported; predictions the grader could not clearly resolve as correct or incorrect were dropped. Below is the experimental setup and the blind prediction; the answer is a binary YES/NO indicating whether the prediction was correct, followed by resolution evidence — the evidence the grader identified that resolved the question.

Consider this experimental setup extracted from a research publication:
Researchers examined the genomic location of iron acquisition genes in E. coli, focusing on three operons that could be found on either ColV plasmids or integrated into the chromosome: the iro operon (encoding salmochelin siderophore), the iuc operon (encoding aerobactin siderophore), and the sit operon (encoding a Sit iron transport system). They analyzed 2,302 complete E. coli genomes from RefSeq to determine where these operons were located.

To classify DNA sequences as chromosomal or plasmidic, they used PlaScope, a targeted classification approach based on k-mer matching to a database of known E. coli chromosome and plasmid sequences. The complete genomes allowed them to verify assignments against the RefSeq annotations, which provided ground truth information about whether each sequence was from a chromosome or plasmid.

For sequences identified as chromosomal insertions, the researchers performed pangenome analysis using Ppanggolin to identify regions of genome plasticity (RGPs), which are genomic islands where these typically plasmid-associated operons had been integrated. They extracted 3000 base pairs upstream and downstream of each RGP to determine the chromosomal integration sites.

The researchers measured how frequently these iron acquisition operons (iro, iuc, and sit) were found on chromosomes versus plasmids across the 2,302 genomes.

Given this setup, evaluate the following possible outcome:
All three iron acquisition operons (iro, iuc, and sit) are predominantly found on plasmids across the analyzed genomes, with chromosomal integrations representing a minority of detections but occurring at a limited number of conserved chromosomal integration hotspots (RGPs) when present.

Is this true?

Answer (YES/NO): NO